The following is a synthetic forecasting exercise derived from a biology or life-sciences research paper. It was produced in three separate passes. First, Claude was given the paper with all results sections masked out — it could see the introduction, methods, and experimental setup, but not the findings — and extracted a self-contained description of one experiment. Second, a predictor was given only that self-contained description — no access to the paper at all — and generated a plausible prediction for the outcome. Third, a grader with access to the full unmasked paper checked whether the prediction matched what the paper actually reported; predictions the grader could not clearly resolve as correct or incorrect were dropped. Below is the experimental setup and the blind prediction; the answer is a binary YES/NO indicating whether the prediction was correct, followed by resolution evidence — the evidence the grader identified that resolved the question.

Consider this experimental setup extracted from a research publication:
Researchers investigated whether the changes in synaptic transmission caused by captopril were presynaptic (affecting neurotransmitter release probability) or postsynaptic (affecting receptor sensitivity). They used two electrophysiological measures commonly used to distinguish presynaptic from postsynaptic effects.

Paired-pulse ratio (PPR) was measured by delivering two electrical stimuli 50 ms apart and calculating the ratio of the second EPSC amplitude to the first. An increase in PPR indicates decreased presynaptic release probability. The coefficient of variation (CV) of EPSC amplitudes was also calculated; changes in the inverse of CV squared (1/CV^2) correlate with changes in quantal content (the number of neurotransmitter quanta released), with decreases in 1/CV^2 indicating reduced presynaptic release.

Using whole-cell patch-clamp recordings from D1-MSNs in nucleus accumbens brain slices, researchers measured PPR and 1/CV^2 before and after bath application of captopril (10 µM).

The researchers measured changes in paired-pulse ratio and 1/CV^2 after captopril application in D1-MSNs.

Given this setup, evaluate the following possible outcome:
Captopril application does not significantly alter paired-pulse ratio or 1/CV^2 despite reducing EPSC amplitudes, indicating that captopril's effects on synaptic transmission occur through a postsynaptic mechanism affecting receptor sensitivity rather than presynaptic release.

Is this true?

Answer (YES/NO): NO